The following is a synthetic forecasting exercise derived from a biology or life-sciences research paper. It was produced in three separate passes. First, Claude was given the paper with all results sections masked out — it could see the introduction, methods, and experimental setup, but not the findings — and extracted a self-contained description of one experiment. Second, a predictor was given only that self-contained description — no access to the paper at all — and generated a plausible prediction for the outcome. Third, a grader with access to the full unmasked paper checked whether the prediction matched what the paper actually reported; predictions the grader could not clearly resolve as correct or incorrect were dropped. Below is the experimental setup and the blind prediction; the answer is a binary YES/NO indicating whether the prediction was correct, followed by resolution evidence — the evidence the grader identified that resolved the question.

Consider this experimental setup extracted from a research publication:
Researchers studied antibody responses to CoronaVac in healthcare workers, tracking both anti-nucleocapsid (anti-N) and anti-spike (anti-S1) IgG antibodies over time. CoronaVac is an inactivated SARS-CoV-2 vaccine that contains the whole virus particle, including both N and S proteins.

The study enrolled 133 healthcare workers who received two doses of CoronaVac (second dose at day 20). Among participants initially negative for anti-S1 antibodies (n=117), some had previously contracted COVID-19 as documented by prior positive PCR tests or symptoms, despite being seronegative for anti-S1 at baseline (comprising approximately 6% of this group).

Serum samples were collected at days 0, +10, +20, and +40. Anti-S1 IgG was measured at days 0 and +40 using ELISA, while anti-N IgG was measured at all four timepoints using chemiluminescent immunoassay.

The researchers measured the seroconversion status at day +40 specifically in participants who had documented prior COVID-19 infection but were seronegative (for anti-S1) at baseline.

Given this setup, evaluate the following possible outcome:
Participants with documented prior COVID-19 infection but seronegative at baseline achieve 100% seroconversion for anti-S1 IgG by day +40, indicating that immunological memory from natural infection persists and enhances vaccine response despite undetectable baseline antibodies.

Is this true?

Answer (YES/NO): NO